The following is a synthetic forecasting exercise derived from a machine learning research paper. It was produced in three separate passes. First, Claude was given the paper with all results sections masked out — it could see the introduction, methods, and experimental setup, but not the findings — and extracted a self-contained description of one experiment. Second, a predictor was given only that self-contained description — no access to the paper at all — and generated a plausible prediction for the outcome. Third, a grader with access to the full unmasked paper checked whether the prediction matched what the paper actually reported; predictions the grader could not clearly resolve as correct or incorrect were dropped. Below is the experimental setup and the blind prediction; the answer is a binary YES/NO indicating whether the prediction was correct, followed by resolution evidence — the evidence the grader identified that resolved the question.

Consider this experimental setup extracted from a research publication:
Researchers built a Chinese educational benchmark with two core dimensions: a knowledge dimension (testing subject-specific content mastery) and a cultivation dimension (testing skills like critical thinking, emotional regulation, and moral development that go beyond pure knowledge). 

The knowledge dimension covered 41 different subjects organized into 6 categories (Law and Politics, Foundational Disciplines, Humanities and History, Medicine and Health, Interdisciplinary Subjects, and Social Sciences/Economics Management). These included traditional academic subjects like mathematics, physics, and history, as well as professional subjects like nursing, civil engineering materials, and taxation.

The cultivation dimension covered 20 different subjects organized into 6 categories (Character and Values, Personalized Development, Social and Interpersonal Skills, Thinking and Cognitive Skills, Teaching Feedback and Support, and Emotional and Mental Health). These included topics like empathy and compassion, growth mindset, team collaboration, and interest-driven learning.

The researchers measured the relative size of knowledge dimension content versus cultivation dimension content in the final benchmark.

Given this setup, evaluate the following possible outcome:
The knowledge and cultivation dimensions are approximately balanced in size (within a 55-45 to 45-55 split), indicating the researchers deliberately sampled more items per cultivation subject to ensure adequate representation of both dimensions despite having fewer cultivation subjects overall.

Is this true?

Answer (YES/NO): NO